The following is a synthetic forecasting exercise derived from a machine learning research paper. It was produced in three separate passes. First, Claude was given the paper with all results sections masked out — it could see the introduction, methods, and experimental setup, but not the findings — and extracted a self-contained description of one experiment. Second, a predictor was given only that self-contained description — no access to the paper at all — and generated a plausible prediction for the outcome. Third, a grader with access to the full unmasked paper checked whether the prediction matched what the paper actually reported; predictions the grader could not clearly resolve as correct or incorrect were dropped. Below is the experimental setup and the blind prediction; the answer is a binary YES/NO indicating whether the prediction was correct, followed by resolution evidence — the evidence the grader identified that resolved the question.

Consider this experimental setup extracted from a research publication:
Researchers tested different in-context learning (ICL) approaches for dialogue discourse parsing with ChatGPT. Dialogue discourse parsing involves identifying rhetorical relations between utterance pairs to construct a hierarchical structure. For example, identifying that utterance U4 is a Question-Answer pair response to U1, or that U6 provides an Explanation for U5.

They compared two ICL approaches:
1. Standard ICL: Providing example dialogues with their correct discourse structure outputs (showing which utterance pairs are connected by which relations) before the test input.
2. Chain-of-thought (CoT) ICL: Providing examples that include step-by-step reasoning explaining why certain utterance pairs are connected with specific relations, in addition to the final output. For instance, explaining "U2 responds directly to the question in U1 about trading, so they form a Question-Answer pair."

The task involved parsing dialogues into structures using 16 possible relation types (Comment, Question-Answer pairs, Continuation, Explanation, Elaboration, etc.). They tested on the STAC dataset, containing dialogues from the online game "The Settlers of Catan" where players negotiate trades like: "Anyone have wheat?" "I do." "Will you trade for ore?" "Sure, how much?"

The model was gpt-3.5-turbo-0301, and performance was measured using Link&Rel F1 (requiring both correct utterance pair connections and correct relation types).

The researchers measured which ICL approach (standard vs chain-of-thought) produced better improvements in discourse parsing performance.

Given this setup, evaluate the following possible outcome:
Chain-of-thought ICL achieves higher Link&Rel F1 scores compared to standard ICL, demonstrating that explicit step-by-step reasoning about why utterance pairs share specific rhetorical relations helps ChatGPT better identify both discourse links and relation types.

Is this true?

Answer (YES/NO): YES